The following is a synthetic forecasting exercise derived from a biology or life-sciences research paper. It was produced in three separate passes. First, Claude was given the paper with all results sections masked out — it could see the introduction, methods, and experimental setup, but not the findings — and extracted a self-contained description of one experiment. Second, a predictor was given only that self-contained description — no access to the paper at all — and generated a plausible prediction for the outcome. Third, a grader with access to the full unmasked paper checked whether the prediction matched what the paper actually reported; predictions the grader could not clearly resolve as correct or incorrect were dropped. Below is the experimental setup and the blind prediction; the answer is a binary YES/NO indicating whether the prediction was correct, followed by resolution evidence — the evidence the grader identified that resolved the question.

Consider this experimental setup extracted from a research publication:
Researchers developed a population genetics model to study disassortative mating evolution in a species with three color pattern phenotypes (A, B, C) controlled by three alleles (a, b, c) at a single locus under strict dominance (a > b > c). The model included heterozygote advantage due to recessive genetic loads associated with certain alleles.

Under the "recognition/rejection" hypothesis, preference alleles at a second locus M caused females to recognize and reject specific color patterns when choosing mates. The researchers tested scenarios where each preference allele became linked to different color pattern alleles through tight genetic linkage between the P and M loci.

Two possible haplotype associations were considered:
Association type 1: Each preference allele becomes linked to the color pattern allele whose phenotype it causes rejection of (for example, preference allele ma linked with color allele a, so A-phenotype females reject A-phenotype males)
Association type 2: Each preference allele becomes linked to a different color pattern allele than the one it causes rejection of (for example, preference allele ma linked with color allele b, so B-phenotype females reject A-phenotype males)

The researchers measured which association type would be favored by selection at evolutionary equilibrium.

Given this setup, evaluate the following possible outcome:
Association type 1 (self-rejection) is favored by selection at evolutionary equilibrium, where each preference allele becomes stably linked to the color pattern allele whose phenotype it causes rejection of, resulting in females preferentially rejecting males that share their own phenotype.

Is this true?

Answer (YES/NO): YES